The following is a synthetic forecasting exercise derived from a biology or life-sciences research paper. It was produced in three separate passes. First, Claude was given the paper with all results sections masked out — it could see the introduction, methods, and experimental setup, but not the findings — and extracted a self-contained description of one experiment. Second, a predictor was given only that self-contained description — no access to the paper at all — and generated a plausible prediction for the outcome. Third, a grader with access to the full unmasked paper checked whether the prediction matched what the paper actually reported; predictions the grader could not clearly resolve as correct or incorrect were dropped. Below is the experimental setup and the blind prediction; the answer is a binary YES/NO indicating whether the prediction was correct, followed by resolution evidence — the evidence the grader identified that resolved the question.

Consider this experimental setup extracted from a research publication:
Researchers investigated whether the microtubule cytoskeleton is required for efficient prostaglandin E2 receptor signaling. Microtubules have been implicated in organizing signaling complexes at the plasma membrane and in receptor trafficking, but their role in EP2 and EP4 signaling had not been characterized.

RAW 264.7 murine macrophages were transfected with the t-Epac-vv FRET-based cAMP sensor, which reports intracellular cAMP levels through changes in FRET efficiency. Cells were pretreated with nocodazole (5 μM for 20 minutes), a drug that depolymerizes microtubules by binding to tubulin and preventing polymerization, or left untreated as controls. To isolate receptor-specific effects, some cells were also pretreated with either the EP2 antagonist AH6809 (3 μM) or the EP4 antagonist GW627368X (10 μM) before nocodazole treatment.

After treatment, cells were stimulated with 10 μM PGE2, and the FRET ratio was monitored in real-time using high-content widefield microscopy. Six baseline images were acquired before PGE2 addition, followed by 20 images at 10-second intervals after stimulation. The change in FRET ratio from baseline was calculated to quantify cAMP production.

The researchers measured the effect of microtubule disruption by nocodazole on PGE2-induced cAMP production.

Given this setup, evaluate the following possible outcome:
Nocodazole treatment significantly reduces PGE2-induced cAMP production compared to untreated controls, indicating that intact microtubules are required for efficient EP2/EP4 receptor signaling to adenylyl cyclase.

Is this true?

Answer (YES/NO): YES